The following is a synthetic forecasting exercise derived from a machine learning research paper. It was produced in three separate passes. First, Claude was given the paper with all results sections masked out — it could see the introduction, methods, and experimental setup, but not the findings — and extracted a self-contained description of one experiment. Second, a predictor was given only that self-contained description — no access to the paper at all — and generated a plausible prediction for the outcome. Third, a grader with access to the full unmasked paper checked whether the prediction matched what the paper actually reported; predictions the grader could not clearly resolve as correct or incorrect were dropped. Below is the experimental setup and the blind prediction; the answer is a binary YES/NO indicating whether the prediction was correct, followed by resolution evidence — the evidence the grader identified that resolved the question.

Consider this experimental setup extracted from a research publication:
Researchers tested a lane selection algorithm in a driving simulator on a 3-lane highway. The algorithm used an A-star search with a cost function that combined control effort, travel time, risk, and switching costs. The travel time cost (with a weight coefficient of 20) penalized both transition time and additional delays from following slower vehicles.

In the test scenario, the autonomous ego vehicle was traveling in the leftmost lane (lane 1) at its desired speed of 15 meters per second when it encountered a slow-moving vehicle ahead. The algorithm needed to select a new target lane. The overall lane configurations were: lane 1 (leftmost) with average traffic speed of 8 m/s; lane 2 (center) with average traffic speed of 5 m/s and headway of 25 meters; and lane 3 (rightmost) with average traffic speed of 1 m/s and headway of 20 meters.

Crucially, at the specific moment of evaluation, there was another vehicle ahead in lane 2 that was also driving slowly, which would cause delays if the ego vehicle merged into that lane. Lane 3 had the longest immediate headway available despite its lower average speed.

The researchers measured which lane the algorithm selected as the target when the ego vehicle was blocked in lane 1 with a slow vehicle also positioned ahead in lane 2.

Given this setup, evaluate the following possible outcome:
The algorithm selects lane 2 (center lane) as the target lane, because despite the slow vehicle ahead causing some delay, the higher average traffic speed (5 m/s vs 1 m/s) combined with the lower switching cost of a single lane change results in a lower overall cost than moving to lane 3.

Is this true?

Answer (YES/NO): NO